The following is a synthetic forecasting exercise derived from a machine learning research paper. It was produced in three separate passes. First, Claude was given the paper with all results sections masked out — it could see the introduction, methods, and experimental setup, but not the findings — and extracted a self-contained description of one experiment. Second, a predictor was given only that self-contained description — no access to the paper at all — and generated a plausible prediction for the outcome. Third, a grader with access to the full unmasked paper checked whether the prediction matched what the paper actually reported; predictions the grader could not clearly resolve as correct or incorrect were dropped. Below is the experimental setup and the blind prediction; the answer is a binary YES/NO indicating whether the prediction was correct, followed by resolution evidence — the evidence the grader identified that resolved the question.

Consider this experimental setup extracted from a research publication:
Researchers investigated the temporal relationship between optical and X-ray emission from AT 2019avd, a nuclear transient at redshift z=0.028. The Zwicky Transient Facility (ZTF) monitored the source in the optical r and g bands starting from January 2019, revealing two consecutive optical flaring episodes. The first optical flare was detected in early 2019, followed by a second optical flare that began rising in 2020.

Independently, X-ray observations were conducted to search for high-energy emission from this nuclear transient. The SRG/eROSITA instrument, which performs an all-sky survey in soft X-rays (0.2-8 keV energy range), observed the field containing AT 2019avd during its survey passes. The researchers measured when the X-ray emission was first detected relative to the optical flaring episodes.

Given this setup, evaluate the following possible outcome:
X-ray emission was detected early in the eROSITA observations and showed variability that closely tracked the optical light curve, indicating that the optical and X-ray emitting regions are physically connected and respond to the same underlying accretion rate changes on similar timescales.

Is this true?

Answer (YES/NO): NO